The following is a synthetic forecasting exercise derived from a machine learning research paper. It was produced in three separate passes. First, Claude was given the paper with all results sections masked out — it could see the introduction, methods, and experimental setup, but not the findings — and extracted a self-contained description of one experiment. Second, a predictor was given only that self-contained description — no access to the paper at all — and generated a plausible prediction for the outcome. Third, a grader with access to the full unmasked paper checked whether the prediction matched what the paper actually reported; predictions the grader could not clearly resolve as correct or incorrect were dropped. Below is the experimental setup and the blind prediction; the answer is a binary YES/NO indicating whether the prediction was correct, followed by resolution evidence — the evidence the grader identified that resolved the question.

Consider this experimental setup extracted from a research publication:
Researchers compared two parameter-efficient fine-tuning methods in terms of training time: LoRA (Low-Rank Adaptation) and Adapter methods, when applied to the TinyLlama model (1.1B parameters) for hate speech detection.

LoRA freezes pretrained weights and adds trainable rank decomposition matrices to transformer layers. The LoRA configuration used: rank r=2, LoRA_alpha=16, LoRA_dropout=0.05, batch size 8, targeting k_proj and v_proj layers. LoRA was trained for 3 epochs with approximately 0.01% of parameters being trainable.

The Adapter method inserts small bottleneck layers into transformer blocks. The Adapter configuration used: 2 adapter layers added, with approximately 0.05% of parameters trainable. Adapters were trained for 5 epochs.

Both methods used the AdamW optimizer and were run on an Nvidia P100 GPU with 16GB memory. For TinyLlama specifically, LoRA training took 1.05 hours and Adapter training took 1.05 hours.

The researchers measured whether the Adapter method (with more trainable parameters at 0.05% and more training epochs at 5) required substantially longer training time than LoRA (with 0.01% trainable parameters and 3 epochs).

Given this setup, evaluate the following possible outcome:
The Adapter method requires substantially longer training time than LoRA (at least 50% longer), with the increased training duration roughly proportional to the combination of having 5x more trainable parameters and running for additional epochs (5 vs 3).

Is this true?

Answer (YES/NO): NO